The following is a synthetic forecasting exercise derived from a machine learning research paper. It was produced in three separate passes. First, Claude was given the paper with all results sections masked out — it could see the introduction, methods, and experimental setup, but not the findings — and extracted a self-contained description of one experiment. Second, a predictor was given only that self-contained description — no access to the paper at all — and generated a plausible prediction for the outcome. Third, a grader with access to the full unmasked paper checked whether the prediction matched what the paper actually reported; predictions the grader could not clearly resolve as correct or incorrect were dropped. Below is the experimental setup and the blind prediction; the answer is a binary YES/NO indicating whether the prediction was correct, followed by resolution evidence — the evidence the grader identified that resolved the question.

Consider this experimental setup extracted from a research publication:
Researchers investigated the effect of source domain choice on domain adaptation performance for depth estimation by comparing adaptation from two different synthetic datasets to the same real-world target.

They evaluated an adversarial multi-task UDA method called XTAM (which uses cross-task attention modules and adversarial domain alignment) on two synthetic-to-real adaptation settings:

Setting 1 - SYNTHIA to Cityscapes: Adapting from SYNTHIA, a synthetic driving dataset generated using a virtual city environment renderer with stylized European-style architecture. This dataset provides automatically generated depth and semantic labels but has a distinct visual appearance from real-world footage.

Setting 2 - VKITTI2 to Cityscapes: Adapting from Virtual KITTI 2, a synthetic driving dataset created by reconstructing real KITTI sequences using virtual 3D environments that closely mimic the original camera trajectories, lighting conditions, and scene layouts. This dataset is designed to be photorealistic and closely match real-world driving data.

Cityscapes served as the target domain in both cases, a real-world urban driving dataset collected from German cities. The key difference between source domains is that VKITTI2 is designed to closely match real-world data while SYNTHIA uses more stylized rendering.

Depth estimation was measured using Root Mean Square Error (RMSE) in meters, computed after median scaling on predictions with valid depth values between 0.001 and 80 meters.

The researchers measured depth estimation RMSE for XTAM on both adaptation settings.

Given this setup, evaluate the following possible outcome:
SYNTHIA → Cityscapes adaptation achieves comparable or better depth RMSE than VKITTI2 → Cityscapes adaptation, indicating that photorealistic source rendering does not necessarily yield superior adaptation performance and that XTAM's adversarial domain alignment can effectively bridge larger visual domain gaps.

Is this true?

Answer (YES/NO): NO